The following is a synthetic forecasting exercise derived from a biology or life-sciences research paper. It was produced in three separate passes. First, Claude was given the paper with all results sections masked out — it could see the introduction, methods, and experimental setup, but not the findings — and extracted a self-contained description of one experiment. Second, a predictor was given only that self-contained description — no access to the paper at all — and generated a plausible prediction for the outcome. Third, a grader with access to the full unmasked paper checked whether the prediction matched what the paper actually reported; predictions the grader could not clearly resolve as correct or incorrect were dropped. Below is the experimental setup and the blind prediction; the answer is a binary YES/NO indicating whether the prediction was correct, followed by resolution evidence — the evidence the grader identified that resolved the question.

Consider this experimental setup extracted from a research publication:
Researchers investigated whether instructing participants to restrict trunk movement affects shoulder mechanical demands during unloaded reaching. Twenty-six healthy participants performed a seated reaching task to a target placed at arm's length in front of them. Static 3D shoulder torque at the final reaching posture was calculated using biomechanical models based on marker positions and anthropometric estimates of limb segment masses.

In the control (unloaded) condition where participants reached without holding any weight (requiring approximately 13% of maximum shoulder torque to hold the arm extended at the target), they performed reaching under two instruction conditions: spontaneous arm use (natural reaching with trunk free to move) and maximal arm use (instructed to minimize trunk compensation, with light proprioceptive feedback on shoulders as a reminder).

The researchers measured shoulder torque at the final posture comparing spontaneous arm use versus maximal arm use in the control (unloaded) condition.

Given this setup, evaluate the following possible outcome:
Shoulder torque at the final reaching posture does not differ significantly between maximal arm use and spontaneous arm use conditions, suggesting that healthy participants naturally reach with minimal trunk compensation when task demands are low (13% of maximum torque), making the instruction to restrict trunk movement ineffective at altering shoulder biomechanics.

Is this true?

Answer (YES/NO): NO